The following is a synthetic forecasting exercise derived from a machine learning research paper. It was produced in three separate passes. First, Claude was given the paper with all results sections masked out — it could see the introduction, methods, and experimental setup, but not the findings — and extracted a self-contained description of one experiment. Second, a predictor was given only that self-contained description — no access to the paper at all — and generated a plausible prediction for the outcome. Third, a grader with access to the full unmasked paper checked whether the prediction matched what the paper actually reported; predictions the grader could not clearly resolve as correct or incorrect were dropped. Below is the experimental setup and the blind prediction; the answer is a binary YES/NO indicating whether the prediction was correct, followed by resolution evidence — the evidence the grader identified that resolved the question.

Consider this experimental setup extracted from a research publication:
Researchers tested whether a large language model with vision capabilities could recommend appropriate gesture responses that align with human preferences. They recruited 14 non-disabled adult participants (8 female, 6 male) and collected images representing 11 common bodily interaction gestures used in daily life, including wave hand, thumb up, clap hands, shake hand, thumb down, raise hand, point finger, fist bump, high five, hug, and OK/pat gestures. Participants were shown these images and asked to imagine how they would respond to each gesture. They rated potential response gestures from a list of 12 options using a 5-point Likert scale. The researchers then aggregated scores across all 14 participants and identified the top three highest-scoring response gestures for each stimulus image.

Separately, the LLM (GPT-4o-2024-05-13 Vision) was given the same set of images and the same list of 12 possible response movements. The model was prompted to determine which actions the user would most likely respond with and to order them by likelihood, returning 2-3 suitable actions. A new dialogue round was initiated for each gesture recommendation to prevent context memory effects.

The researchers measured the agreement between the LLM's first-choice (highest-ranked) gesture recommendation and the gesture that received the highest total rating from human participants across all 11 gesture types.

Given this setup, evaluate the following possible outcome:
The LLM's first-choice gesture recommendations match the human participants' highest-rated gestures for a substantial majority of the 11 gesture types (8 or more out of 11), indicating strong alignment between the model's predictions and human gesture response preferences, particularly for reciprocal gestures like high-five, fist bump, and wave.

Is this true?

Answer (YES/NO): YES